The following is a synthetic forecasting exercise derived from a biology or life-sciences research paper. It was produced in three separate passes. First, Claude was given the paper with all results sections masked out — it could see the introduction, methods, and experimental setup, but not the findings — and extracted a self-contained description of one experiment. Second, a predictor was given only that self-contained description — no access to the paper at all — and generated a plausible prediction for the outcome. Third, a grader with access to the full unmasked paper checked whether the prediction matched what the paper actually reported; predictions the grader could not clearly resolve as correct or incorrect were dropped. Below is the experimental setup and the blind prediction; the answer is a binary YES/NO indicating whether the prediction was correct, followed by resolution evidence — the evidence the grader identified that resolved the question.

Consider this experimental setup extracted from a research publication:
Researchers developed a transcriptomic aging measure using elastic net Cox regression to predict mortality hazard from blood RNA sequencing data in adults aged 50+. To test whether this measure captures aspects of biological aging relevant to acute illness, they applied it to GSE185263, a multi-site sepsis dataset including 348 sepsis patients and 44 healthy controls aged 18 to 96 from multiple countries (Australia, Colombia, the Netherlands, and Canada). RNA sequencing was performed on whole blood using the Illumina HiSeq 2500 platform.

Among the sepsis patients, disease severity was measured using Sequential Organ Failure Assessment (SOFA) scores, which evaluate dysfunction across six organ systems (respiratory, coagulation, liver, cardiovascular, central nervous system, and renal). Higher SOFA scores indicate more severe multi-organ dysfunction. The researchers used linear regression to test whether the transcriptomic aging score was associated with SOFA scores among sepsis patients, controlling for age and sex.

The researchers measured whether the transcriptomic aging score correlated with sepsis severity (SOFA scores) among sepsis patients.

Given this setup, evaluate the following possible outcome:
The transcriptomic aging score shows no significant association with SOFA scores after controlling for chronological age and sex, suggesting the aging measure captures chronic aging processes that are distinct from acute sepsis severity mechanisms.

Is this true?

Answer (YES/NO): NO